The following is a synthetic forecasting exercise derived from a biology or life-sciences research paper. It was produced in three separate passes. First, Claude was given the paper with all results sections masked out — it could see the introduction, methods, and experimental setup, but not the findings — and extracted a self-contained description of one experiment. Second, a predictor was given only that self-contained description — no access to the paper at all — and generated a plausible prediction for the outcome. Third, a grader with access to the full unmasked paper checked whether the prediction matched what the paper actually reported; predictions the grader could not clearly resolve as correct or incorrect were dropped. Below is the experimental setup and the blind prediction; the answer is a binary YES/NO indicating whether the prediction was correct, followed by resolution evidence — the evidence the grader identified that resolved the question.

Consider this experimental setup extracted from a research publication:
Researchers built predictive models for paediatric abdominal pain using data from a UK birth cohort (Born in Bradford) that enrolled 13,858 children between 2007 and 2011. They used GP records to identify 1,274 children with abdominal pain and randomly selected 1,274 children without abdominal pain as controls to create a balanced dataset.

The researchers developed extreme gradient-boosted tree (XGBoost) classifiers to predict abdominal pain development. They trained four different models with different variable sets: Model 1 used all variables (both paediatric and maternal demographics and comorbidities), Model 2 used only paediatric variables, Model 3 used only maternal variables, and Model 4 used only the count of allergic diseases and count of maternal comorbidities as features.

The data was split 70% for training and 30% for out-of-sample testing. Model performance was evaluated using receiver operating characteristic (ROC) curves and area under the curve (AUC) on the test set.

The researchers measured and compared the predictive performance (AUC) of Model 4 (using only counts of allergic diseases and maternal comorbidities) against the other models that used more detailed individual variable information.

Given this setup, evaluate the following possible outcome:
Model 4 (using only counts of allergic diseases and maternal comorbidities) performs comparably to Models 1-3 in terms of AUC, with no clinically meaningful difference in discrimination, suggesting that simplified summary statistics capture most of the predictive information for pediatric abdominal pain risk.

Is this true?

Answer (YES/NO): NO